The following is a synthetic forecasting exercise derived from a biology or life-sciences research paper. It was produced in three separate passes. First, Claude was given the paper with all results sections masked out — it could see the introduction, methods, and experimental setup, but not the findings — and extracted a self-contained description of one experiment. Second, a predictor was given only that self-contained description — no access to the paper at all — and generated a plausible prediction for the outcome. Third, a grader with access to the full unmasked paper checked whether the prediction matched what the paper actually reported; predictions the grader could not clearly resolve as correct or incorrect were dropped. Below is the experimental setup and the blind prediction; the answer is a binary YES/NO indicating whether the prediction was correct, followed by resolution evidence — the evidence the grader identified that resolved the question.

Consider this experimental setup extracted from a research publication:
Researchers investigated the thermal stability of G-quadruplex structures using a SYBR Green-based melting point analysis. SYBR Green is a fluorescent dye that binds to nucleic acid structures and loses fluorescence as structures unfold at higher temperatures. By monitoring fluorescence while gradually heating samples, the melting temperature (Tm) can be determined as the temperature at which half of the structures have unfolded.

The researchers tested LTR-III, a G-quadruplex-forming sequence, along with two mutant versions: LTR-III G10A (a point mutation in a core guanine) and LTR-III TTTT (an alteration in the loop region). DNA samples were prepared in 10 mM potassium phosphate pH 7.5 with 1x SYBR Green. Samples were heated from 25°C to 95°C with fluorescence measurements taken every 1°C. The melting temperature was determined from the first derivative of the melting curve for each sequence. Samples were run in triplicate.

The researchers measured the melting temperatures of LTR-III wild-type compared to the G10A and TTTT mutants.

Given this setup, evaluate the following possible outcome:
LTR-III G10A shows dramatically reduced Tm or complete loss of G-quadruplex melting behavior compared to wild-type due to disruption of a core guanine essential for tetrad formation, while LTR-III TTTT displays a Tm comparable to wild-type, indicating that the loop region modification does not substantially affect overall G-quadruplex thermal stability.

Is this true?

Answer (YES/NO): NO